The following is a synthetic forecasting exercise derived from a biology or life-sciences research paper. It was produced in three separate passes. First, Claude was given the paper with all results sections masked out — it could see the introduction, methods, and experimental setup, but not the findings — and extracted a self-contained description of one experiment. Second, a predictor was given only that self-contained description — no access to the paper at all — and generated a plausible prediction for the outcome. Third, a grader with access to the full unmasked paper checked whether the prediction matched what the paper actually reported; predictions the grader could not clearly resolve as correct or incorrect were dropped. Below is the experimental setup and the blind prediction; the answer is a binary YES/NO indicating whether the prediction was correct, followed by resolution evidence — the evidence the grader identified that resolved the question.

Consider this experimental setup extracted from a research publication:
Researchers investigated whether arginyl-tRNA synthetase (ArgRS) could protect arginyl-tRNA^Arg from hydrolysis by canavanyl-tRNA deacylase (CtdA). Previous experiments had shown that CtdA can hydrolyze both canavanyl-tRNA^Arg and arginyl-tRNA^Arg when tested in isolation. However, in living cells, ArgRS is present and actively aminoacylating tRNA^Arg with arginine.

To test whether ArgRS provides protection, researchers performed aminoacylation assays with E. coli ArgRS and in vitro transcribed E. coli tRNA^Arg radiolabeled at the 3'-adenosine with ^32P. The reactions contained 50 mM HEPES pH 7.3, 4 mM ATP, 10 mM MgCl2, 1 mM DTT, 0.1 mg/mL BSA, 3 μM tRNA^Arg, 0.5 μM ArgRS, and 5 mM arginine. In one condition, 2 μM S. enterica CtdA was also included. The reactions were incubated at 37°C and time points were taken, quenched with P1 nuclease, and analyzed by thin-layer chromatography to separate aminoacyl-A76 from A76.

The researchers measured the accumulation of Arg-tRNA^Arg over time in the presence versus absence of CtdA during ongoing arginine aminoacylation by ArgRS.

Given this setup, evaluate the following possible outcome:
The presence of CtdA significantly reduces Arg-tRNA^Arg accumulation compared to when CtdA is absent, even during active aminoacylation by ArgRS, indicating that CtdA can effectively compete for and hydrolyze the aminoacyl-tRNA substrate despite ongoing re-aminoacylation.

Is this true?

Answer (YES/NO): NO